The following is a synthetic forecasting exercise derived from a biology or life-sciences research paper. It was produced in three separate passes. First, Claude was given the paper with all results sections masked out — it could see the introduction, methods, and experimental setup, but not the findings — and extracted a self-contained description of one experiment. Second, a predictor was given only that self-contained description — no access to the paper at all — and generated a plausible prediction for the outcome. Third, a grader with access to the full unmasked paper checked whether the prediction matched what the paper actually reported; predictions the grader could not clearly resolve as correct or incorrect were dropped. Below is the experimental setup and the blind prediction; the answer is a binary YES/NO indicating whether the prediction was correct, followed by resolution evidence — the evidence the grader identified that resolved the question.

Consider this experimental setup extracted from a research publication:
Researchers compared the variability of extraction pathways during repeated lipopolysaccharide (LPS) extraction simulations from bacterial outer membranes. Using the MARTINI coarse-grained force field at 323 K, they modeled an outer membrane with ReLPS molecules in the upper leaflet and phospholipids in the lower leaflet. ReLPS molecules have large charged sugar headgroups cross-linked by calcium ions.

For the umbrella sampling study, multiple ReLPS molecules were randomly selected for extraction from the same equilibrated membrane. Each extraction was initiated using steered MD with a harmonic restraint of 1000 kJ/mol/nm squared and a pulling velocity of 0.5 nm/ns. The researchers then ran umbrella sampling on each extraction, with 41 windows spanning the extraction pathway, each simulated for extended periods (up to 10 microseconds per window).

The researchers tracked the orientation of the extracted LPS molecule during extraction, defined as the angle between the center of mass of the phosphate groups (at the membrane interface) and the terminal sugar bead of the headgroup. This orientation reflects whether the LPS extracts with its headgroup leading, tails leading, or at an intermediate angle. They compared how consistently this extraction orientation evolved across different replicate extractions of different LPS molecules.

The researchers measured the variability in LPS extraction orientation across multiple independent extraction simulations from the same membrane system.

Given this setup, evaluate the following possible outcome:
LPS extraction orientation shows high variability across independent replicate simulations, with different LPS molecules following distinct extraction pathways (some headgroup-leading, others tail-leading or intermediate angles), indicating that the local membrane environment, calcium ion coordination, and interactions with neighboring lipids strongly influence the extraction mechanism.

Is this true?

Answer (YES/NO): YES